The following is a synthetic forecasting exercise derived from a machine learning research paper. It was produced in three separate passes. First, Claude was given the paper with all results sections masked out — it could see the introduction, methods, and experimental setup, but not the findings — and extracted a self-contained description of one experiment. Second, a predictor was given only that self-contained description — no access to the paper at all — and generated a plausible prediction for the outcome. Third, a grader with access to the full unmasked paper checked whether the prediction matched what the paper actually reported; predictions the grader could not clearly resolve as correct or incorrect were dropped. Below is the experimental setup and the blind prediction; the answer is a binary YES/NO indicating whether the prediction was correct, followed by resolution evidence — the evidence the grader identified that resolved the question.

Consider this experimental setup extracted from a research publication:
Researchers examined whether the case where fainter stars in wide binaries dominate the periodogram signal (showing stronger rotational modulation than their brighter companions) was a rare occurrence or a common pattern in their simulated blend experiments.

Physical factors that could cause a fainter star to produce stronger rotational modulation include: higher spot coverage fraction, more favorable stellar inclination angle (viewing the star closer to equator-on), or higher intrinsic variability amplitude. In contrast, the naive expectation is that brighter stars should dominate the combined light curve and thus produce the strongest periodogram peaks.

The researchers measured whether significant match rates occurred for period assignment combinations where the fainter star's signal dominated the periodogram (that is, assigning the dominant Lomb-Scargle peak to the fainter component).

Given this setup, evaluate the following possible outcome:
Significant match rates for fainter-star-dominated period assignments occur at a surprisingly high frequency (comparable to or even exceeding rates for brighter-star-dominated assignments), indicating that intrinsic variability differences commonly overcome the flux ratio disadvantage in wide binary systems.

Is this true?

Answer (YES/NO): NO